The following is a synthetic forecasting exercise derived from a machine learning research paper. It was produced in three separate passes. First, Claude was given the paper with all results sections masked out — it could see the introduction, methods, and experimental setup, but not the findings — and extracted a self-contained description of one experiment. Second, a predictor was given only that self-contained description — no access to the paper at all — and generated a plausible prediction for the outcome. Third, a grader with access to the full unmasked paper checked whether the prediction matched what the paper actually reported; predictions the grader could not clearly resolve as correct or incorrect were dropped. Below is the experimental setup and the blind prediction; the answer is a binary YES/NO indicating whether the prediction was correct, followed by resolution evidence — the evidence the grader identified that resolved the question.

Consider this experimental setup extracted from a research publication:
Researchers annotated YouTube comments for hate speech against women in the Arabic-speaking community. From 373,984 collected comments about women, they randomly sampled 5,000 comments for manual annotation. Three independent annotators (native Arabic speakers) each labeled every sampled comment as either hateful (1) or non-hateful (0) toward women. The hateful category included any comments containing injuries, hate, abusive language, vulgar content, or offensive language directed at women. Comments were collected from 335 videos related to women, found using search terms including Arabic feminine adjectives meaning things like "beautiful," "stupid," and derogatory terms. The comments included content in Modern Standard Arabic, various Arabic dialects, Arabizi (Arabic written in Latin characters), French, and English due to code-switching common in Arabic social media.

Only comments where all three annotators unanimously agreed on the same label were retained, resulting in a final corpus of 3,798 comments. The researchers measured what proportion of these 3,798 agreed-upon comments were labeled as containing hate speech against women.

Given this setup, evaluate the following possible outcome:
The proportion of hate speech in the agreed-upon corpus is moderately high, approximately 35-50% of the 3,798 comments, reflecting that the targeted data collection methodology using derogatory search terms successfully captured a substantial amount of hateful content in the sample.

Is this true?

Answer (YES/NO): NO